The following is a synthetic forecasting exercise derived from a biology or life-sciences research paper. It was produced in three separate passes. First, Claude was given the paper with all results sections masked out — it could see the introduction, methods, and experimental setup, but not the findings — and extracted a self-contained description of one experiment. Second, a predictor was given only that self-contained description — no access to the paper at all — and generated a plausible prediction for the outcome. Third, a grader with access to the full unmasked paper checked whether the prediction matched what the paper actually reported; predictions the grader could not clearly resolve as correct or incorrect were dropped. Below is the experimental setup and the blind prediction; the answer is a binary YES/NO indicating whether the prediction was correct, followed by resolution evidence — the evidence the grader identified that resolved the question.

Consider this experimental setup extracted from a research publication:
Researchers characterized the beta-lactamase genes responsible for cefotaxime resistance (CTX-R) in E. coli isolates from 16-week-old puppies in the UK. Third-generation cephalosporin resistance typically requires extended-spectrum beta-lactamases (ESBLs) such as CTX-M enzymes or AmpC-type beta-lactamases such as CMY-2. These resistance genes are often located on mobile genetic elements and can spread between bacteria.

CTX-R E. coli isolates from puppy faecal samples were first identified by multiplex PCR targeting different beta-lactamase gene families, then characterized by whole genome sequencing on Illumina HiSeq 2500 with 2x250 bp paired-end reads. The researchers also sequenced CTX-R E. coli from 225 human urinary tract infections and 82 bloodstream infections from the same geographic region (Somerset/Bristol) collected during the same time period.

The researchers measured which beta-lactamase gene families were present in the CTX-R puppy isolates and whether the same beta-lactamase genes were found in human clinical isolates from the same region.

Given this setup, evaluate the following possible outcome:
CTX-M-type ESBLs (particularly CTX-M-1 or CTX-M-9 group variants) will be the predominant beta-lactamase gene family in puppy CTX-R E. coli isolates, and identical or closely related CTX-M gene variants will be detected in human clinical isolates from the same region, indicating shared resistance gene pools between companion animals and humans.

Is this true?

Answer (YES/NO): NO